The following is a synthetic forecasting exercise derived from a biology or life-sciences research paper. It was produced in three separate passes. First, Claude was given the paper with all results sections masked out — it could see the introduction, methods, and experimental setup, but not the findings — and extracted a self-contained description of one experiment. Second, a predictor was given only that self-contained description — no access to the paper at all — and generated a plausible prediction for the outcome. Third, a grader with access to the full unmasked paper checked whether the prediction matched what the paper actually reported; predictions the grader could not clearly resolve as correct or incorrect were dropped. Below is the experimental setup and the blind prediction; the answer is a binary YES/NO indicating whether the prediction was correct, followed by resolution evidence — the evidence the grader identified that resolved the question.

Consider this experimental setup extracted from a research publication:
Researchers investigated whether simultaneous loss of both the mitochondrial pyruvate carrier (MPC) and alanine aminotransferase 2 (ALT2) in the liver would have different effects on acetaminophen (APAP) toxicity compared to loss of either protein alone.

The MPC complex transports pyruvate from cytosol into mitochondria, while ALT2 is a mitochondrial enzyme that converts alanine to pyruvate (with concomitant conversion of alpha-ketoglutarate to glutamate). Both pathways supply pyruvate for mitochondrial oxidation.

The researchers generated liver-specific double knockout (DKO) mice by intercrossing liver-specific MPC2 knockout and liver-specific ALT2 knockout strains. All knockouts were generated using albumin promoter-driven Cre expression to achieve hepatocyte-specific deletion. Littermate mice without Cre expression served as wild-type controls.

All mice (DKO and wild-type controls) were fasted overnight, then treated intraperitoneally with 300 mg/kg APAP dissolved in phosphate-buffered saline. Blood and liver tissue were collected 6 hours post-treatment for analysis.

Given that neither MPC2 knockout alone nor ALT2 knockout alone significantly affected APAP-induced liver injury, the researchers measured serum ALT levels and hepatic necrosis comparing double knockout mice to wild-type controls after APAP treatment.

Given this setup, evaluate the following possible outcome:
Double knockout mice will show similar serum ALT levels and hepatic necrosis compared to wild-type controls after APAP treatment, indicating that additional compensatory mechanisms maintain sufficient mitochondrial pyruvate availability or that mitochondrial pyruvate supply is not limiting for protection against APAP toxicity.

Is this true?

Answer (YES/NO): NO